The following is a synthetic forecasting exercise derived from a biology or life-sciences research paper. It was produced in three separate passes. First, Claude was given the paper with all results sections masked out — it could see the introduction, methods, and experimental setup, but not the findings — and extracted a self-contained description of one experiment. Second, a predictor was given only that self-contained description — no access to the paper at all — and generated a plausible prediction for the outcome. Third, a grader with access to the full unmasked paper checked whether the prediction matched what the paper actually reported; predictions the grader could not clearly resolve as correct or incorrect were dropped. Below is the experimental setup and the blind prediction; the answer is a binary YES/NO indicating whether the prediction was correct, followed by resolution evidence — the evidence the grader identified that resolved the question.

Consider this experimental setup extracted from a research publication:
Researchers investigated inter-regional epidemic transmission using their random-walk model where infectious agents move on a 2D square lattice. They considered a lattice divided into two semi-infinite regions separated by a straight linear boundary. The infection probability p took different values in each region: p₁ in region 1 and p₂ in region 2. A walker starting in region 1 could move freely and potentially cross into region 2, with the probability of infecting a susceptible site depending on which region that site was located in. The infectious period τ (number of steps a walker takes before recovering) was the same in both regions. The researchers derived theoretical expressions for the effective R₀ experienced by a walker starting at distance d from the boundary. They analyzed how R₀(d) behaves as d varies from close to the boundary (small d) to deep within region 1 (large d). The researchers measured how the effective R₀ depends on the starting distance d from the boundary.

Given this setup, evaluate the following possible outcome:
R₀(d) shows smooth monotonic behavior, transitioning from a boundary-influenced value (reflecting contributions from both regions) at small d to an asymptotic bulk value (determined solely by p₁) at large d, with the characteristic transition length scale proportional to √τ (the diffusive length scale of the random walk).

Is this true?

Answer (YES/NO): NO